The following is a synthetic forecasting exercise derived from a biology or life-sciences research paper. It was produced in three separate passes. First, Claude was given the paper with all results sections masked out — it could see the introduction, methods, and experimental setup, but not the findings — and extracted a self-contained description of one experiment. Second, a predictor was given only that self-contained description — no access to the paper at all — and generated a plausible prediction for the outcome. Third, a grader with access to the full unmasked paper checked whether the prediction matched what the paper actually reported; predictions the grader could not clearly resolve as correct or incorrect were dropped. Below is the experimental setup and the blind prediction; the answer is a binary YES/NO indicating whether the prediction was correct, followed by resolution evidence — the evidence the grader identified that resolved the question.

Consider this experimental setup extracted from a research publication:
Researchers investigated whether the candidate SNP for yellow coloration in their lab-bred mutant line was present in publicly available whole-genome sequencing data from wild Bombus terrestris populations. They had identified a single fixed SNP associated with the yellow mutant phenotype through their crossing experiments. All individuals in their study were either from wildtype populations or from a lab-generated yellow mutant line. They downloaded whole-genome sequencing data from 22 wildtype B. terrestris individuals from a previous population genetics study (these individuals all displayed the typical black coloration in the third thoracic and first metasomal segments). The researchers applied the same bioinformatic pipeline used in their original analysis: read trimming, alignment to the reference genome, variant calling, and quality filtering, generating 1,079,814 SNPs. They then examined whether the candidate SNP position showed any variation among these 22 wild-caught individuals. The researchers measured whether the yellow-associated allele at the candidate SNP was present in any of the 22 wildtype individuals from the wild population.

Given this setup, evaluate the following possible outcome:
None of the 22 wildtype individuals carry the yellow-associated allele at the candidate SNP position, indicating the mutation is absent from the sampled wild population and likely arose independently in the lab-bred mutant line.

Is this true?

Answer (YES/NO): YES